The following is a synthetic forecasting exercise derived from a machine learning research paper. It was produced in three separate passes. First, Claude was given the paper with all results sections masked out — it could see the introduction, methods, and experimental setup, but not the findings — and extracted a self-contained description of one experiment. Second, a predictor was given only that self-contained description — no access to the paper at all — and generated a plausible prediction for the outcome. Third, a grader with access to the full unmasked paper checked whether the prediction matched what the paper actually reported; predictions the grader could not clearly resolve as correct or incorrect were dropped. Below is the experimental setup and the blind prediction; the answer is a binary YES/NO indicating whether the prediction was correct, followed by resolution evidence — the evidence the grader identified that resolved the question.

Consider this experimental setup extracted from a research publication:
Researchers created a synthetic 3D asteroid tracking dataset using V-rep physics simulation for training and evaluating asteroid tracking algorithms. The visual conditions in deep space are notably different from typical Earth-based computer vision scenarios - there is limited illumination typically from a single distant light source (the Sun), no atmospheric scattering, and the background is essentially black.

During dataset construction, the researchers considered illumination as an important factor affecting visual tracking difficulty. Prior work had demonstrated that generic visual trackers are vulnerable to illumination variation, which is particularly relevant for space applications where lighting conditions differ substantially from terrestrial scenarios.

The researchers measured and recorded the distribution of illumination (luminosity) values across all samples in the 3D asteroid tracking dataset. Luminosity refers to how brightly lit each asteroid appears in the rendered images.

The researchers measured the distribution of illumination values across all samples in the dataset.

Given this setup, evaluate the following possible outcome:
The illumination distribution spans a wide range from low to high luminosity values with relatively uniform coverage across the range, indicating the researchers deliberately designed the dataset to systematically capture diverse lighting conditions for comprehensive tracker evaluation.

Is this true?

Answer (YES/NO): NO